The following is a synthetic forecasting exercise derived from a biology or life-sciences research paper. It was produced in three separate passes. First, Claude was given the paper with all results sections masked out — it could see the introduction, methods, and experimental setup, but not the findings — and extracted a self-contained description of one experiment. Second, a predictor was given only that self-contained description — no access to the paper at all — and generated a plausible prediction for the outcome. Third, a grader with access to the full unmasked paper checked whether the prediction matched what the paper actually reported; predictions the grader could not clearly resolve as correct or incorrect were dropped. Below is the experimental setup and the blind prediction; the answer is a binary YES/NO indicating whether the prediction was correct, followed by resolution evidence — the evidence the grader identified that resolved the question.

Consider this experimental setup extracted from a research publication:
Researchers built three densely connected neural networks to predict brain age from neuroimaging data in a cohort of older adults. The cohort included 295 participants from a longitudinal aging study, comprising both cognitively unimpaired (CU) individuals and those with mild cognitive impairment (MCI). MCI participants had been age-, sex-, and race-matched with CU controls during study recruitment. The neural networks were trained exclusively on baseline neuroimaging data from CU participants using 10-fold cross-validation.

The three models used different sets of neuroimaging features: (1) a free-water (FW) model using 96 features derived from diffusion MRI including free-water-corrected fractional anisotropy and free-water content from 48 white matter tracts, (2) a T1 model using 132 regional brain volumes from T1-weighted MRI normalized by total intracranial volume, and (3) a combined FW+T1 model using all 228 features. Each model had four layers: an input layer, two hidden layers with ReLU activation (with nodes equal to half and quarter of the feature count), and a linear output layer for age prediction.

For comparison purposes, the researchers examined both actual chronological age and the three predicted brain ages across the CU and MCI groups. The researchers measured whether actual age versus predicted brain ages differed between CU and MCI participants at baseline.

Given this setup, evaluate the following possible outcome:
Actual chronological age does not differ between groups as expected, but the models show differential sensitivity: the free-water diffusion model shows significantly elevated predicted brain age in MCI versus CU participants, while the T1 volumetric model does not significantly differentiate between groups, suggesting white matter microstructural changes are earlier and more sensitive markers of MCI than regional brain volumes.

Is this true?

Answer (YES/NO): NO